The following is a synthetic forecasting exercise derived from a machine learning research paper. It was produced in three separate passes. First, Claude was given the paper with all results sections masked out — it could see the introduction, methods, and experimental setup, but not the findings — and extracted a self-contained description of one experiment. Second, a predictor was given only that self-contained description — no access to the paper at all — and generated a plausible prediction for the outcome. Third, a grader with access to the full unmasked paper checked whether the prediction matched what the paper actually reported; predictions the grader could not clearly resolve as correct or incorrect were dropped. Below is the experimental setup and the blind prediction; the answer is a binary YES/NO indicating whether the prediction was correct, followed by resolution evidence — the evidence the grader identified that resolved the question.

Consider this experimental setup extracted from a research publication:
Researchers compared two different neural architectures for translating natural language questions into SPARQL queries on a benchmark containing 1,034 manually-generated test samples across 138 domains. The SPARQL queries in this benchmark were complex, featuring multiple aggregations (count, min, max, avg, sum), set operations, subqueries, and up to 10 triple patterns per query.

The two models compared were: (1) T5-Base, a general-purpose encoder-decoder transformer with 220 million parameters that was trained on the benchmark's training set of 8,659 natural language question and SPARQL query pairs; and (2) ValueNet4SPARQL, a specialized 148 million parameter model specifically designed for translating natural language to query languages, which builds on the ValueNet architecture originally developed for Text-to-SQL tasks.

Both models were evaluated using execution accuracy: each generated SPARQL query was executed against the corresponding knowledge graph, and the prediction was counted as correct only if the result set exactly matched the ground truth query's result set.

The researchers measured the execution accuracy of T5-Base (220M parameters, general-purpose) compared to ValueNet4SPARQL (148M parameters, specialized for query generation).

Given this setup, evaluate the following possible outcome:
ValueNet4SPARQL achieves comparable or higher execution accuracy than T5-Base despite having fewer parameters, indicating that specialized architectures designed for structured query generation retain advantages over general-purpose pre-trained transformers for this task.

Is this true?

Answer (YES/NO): YES